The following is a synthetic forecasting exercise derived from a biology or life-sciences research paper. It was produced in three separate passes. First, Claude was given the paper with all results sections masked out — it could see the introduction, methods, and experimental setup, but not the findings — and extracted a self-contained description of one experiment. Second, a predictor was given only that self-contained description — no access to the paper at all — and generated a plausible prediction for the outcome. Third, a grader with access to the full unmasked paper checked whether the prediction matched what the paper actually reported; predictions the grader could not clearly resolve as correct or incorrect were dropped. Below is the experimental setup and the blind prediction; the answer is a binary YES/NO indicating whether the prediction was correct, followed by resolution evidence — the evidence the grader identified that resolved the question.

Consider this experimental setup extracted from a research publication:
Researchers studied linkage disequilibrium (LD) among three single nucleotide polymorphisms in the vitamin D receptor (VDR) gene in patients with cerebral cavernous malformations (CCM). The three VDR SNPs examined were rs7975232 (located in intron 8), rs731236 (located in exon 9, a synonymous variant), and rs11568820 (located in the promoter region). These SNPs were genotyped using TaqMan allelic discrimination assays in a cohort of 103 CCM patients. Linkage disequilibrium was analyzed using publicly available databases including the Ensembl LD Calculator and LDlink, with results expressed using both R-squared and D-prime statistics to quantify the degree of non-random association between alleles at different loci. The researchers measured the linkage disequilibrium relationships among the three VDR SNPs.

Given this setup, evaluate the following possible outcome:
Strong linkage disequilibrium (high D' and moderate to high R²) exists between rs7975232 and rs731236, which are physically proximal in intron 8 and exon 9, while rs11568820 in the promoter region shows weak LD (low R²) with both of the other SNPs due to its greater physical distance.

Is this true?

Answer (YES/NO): YES